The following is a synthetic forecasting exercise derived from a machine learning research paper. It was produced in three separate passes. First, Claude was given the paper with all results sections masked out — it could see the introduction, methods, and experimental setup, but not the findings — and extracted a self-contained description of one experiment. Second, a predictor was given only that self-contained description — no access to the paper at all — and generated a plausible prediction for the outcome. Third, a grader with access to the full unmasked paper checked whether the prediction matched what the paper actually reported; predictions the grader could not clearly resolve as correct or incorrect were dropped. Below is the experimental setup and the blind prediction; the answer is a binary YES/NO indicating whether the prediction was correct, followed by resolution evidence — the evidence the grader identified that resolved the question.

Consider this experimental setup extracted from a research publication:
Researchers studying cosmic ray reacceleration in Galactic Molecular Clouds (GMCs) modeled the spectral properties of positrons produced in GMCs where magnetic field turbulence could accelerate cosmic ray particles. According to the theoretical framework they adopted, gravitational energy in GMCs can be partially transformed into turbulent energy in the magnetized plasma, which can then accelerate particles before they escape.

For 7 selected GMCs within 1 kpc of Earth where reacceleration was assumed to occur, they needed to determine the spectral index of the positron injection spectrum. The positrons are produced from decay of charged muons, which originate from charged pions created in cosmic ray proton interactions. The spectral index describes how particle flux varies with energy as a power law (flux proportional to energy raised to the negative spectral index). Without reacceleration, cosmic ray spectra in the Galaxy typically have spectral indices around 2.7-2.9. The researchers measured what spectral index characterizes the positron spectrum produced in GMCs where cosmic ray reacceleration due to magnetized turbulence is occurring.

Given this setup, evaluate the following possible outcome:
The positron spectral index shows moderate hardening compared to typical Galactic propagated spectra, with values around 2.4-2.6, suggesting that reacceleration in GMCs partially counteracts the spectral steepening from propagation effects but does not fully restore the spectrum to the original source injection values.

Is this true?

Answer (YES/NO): NO